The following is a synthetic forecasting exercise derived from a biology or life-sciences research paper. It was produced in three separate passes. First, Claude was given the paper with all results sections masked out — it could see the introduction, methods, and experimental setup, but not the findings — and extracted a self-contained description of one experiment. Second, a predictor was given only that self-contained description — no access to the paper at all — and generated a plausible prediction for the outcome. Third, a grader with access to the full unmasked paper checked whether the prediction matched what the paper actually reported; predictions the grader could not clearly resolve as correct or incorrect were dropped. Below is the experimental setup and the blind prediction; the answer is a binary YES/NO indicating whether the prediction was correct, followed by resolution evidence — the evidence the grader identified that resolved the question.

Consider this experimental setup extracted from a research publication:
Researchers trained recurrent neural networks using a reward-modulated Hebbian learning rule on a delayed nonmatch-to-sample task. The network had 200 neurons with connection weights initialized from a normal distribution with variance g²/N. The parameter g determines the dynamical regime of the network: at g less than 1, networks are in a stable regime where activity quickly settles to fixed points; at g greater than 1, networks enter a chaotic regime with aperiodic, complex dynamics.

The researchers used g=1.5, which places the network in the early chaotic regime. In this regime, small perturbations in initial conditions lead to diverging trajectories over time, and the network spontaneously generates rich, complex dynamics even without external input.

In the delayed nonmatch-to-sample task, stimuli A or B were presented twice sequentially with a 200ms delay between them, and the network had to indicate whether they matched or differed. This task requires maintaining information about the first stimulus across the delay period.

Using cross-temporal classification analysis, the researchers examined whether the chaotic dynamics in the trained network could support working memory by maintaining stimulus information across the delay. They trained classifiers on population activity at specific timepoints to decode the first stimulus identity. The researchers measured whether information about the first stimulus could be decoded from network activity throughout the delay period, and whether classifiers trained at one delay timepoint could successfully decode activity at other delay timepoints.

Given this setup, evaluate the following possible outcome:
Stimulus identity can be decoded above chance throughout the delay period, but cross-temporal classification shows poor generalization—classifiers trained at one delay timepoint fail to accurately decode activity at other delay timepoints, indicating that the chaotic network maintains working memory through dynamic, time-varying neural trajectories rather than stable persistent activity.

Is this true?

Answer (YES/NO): YES